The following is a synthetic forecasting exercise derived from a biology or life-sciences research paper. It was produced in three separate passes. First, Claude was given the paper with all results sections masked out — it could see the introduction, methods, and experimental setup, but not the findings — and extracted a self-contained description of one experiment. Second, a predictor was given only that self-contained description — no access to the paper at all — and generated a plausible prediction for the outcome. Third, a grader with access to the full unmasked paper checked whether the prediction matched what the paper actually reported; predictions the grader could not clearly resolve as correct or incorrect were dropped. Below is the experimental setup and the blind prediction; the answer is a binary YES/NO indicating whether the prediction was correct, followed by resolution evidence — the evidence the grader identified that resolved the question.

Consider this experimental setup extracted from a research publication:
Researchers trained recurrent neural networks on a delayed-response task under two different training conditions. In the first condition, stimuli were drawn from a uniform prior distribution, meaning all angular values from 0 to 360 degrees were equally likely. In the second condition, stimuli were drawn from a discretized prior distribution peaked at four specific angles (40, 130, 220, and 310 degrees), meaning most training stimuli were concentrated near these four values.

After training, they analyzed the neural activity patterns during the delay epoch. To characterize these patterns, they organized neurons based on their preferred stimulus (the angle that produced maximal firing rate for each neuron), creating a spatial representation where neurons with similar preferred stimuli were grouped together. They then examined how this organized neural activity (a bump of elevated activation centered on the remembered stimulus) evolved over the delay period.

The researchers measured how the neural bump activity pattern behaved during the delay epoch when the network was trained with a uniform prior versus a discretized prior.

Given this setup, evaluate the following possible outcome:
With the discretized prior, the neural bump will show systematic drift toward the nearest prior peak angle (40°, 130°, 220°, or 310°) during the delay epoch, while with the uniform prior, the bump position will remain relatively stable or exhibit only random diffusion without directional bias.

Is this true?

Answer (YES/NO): NO